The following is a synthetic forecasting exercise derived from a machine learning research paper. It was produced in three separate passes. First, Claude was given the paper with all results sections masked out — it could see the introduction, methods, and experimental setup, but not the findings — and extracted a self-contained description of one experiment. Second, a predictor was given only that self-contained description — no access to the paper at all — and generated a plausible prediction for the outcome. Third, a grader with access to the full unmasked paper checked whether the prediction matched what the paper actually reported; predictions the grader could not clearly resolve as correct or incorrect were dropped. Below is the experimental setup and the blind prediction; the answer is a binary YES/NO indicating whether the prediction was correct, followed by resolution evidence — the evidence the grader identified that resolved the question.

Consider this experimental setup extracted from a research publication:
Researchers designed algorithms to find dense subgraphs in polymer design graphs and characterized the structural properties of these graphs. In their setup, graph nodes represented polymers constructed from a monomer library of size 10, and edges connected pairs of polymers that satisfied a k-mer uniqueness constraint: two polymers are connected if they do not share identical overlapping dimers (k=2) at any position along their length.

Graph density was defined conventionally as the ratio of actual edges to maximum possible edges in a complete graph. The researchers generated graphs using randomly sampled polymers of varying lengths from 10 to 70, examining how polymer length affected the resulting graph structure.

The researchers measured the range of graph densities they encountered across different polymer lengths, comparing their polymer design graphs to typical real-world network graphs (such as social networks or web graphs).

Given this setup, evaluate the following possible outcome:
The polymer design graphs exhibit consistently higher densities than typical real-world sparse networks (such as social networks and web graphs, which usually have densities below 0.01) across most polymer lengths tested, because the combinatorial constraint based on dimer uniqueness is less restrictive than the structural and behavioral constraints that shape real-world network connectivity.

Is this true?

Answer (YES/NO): YES